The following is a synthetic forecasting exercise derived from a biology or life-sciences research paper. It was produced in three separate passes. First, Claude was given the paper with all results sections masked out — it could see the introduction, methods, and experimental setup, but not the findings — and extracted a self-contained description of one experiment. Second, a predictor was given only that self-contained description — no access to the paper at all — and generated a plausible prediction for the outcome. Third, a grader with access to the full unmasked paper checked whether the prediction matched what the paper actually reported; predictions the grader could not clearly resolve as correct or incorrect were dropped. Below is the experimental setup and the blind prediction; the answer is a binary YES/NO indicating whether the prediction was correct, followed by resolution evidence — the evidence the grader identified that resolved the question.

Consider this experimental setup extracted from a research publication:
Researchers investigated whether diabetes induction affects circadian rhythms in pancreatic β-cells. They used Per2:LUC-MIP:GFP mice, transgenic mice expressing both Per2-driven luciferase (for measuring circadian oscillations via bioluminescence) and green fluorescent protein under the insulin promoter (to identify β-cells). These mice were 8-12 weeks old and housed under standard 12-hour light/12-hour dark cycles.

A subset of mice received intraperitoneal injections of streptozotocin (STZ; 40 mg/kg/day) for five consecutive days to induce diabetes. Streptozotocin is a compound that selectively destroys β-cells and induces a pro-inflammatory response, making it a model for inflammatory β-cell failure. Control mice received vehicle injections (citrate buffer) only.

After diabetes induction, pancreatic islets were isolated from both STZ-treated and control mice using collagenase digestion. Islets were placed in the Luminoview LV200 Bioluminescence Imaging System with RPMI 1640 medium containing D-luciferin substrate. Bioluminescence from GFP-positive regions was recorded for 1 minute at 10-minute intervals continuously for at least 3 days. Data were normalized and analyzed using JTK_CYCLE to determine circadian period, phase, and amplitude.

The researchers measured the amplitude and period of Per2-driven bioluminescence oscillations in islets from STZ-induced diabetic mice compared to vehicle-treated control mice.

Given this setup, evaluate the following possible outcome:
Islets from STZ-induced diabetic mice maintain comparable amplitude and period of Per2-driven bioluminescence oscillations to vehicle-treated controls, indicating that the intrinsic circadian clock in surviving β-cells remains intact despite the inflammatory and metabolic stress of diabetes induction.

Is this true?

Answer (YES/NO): NO